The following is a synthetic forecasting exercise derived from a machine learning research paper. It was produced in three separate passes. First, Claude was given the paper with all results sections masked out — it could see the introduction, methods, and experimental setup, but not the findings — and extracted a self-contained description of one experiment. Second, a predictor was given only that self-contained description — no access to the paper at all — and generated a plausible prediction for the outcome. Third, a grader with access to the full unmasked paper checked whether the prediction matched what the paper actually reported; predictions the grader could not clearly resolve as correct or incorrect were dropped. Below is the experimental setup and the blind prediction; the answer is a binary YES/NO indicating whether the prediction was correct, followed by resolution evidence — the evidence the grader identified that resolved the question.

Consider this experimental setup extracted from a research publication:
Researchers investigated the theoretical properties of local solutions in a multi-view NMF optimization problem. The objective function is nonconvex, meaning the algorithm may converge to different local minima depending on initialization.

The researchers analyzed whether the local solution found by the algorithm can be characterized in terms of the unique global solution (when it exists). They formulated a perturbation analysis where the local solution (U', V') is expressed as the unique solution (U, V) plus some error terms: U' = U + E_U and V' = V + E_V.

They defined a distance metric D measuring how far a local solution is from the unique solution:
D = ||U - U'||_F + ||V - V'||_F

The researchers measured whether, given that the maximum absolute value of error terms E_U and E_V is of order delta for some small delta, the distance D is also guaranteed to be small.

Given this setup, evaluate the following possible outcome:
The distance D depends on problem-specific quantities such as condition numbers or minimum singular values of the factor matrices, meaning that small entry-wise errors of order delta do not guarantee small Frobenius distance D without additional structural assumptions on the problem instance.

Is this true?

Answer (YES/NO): NO